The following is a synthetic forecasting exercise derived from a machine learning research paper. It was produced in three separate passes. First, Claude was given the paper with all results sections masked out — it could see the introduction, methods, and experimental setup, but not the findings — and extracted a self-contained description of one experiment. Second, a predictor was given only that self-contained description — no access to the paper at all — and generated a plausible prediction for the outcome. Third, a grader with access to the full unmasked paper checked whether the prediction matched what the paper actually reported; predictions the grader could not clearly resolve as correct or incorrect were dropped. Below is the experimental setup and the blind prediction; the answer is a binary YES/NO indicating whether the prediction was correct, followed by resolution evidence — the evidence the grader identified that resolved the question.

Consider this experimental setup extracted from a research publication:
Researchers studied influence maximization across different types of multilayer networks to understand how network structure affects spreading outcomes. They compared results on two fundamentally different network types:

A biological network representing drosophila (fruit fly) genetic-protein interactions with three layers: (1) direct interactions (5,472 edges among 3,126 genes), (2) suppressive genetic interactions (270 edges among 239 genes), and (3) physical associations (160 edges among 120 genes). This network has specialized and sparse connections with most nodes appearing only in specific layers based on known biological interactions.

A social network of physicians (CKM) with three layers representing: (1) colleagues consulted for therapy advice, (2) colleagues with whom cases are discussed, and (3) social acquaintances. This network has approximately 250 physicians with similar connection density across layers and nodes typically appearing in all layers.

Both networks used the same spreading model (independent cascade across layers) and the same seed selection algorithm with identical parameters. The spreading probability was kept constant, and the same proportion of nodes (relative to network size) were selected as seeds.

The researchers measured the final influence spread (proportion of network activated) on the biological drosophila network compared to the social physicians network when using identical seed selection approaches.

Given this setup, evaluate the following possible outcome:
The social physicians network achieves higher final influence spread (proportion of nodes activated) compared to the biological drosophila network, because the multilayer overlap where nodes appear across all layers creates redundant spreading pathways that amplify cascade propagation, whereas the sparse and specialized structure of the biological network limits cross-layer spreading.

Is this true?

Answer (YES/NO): YES